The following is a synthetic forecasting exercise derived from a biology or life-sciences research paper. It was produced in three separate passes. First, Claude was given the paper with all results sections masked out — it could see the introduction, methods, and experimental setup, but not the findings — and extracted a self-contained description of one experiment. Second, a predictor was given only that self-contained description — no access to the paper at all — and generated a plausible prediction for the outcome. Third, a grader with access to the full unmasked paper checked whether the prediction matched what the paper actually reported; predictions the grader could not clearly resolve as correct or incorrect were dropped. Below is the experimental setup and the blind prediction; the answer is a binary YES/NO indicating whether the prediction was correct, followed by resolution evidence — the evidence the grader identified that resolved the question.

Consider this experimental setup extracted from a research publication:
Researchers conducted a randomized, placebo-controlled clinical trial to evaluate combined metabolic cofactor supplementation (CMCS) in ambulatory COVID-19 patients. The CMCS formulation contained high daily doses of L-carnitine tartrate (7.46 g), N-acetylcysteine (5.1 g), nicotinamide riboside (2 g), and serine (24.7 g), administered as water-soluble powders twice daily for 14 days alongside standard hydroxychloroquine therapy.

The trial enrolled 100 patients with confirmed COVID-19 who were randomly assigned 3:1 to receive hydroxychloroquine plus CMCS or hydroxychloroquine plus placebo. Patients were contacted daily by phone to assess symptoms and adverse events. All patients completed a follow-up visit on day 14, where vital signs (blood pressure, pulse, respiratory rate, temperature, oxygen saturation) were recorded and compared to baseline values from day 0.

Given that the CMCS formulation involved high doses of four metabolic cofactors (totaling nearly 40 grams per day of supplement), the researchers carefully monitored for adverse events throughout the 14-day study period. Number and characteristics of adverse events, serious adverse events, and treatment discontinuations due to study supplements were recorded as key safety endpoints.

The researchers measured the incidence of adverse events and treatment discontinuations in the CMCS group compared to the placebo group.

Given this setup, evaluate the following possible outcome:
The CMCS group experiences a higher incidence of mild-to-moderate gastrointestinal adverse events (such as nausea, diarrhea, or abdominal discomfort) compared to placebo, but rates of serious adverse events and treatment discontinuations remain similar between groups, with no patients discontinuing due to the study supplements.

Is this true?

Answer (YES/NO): NO